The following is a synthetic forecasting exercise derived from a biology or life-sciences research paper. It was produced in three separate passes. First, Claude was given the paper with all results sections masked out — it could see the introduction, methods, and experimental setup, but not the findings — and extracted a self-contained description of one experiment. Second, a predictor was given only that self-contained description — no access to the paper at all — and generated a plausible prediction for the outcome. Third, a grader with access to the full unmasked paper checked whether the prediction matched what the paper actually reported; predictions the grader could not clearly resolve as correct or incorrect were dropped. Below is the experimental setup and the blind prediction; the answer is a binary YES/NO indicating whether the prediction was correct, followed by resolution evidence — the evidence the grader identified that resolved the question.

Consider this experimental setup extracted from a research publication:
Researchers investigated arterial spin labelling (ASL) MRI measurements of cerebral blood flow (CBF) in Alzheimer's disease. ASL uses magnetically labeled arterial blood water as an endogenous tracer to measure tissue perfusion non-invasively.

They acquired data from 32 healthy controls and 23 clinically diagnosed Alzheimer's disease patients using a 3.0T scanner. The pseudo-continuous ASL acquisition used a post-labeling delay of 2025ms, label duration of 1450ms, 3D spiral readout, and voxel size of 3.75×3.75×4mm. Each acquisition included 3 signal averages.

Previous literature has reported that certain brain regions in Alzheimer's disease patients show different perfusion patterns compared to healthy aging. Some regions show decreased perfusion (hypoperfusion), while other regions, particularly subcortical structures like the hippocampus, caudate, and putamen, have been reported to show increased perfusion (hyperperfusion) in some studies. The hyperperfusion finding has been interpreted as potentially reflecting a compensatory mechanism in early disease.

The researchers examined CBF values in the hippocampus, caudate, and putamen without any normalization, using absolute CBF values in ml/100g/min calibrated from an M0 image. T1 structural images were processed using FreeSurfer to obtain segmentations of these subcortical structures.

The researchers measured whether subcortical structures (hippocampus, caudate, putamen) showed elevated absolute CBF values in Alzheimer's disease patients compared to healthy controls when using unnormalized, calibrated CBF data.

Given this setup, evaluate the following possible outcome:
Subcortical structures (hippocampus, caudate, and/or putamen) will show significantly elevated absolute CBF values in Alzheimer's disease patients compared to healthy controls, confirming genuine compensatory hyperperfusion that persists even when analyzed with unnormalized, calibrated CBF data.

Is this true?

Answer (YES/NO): NO